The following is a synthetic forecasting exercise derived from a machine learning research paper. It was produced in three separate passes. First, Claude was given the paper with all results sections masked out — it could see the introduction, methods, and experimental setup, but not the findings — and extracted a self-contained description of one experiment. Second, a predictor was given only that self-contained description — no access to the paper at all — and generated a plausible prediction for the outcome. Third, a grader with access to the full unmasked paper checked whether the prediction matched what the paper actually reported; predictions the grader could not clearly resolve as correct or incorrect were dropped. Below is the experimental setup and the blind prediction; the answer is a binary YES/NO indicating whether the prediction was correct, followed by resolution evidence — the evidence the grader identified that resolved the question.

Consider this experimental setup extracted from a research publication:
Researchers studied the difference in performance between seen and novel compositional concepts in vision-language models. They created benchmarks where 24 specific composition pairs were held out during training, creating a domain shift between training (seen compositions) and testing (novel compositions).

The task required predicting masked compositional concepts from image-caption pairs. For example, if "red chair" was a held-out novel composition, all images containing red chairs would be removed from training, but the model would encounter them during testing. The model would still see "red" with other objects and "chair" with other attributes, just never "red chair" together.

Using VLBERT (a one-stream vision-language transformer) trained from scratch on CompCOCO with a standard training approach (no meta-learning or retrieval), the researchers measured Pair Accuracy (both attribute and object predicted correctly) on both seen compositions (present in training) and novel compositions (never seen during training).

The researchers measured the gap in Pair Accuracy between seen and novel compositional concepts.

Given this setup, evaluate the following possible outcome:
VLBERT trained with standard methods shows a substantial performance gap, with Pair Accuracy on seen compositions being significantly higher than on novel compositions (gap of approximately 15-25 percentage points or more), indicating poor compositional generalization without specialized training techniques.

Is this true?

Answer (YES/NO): YES